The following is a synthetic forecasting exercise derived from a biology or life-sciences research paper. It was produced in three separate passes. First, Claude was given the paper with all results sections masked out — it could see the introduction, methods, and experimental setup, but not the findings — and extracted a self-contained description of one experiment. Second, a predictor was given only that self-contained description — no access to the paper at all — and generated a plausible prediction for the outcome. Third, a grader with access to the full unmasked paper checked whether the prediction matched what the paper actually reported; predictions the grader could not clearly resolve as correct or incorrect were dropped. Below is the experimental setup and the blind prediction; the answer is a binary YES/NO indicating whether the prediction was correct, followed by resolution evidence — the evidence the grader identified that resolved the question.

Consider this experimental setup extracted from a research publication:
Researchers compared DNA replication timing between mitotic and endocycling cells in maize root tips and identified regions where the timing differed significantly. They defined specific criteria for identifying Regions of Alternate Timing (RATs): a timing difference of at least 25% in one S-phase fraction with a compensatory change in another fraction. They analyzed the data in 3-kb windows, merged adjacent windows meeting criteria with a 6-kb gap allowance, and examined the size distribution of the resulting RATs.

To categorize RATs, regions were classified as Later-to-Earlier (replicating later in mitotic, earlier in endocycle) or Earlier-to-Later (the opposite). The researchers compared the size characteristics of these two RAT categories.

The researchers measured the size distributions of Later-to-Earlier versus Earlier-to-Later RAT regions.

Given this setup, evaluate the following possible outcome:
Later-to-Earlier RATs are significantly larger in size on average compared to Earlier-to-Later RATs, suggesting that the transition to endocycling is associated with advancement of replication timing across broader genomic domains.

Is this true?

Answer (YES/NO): NO